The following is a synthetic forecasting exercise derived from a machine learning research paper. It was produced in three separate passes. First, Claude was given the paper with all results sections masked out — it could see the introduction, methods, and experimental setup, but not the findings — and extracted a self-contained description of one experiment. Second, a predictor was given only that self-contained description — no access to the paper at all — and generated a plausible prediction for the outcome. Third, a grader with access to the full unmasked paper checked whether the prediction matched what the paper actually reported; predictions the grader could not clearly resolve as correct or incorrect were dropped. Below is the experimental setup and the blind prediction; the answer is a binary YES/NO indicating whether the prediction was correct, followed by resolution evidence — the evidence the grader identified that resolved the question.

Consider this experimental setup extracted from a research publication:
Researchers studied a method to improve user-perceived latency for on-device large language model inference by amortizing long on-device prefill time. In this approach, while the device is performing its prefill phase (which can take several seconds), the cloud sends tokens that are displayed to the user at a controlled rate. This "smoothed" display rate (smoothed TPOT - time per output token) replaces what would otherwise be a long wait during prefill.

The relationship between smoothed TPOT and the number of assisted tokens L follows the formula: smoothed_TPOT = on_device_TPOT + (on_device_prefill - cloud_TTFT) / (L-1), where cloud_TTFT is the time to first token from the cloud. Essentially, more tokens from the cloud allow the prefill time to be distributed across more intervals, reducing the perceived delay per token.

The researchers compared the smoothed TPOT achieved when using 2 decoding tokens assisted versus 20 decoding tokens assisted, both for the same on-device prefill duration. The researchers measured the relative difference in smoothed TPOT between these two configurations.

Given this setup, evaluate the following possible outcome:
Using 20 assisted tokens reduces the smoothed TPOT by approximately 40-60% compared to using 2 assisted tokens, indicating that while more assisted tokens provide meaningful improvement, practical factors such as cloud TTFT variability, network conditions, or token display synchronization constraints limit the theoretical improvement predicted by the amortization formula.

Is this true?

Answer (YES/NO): NO